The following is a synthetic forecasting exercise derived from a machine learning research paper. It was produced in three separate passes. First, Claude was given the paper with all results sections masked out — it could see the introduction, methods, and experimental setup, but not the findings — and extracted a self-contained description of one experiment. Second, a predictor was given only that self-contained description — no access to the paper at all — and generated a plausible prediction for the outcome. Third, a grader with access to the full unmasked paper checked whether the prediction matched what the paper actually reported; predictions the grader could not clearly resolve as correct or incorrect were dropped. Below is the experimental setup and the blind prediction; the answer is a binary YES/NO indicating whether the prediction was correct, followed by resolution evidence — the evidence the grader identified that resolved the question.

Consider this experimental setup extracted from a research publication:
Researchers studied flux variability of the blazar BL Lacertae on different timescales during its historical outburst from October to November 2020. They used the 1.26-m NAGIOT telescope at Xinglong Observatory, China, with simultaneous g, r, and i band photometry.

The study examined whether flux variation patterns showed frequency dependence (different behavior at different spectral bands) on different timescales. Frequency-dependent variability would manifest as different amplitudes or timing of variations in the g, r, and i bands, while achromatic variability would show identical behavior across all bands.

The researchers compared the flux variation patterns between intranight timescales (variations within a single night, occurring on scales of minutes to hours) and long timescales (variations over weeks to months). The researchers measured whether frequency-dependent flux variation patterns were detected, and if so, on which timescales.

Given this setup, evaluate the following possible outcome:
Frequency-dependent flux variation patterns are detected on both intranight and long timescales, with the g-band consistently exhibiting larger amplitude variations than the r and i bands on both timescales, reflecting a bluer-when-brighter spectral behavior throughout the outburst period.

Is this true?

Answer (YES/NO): NO